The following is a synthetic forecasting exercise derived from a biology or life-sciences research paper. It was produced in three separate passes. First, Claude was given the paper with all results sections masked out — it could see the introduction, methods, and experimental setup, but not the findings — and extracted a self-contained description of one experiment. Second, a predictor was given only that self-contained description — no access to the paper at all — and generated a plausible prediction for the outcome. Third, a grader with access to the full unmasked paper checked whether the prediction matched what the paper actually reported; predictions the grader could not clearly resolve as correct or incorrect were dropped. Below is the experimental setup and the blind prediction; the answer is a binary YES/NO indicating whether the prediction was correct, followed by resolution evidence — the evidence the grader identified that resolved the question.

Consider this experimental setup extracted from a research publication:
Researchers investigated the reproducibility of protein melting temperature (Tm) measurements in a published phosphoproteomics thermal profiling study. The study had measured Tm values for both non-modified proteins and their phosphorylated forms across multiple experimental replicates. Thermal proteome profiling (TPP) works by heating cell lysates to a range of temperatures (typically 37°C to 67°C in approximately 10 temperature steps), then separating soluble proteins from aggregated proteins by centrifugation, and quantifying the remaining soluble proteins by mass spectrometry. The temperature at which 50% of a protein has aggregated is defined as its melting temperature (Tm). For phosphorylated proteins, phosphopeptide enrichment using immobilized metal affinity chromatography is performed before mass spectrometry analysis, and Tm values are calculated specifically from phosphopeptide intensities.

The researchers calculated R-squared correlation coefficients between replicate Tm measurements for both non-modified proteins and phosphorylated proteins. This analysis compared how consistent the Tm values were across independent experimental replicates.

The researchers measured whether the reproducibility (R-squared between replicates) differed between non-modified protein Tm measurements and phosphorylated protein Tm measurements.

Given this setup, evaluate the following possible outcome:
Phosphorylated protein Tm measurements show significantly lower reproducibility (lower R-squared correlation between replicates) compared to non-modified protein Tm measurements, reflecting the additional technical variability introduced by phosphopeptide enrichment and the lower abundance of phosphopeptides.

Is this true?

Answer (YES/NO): YES